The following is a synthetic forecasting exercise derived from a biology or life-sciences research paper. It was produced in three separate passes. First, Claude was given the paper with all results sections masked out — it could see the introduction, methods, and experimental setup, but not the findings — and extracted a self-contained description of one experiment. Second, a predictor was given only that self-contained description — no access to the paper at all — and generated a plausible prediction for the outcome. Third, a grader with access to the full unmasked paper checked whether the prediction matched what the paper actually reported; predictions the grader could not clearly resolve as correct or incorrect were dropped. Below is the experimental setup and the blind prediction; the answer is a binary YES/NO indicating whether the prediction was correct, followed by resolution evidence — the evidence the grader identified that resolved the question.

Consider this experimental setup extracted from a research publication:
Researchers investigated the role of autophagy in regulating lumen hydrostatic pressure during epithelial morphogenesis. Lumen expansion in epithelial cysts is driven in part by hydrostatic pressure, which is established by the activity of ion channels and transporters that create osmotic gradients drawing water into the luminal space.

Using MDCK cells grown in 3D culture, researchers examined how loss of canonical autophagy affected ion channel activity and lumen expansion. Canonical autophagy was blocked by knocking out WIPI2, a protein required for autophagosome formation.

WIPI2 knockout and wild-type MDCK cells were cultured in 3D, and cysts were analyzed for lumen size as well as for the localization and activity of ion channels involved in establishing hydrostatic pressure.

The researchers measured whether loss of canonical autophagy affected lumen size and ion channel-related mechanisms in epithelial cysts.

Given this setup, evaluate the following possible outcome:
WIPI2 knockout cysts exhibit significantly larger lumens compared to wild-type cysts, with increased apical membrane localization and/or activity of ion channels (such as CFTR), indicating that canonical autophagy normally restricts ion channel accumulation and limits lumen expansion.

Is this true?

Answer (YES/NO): NO